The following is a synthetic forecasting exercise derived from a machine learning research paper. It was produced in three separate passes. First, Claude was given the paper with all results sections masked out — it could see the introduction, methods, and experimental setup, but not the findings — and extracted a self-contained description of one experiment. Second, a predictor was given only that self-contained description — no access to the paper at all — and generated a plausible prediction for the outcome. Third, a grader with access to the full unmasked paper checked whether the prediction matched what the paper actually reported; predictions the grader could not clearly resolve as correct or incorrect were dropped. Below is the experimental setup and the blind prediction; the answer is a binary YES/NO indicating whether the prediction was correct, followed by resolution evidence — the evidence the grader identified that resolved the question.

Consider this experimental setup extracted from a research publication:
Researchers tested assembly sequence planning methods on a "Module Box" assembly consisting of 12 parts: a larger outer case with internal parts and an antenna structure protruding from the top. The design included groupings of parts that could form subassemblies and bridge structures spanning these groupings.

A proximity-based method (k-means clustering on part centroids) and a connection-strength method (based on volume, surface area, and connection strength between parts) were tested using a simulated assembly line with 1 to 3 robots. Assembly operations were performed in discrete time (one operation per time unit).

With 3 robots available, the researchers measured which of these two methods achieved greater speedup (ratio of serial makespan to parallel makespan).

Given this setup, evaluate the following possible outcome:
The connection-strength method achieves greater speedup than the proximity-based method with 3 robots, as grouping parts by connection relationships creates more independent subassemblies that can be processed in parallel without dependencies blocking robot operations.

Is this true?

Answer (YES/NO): YES